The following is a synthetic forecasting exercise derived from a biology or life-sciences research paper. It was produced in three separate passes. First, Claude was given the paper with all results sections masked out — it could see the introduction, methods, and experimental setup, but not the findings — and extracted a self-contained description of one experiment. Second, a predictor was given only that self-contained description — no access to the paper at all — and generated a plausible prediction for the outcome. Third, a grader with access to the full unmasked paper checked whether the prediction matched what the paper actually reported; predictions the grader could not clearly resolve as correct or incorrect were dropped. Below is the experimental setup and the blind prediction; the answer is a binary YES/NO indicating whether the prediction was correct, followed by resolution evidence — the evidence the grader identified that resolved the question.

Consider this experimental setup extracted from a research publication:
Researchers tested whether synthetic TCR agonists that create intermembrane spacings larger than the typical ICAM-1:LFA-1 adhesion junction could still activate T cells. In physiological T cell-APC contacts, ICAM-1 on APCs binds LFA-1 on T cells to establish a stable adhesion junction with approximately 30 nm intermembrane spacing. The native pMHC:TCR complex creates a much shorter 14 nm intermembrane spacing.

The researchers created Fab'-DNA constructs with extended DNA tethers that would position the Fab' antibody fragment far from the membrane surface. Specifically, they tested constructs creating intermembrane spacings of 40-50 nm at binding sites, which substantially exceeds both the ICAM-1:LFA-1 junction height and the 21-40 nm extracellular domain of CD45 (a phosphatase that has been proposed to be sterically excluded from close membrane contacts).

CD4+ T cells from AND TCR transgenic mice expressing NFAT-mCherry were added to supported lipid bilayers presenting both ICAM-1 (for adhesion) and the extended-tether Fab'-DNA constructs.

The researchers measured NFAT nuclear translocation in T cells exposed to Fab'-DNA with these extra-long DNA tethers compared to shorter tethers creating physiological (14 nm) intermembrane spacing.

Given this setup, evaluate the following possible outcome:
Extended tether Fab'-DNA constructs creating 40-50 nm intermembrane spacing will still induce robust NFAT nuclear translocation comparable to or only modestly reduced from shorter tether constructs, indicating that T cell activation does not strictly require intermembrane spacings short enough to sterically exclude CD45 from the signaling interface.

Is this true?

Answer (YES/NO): NO